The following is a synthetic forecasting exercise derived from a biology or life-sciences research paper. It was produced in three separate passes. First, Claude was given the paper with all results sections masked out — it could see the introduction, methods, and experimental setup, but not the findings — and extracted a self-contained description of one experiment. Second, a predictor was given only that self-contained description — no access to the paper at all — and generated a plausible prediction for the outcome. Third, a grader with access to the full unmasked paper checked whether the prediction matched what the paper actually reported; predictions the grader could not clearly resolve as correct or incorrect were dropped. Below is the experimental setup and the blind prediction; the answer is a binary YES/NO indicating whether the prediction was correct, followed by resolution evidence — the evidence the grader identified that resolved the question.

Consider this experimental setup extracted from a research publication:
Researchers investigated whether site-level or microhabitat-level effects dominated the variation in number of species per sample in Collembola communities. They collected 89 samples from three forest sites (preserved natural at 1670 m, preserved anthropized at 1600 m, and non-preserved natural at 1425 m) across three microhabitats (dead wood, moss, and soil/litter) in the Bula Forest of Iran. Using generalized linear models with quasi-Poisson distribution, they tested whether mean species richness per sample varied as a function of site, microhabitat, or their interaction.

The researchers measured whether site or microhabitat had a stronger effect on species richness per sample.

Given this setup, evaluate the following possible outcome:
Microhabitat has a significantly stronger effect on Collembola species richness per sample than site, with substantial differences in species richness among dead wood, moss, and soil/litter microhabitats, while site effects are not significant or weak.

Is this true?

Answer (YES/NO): NO